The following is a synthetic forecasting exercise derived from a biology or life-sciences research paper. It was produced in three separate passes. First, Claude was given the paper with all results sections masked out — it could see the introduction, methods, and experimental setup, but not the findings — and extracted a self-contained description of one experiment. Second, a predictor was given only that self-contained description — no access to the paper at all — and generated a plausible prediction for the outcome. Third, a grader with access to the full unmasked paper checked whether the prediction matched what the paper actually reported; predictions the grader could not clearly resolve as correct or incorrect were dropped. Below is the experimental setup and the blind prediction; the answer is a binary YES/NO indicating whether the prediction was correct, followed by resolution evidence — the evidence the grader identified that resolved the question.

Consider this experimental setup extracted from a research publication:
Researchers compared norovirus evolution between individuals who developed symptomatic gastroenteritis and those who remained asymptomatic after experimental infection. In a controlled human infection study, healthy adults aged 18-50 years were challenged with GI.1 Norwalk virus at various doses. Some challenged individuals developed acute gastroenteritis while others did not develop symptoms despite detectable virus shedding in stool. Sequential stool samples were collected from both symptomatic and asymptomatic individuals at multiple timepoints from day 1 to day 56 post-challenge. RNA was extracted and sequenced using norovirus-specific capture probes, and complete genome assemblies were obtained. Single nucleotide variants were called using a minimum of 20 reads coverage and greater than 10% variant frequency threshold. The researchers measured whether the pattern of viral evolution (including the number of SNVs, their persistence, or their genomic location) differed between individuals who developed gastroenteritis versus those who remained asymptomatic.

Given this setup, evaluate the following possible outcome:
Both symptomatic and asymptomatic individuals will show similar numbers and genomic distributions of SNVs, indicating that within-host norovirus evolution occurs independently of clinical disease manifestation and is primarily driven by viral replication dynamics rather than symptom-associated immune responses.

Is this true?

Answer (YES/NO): NO